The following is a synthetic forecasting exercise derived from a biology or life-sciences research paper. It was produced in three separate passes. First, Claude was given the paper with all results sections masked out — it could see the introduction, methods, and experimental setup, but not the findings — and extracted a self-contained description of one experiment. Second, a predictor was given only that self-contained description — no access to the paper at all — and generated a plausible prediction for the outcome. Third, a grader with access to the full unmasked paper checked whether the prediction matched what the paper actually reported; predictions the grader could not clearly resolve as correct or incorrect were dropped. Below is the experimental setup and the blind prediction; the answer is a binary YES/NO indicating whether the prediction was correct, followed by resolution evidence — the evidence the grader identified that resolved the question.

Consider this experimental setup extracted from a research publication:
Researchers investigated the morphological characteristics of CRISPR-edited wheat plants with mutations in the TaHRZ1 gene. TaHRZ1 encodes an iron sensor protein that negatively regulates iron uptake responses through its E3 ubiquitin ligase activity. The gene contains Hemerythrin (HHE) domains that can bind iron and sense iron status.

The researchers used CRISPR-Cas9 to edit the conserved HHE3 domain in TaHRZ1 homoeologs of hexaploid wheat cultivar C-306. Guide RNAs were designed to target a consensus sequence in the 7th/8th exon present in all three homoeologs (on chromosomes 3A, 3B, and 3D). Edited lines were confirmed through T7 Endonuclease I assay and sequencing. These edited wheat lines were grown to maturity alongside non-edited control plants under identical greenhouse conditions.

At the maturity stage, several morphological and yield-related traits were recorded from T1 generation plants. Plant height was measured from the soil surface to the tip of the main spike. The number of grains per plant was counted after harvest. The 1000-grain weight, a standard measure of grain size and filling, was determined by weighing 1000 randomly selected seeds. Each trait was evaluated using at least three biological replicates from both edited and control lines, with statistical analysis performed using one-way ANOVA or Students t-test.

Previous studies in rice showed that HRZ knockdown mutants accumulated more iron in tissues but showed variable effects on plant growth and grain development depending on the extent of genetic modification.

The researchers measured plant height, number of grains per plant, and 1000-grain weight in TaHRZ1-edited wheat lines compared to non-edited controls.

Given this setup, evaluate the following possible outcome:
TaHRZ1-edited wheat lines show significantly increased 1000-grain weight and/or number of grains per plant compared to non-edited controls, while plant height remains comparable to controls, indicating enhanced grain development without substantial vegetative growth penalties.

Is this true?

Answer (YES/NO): NO